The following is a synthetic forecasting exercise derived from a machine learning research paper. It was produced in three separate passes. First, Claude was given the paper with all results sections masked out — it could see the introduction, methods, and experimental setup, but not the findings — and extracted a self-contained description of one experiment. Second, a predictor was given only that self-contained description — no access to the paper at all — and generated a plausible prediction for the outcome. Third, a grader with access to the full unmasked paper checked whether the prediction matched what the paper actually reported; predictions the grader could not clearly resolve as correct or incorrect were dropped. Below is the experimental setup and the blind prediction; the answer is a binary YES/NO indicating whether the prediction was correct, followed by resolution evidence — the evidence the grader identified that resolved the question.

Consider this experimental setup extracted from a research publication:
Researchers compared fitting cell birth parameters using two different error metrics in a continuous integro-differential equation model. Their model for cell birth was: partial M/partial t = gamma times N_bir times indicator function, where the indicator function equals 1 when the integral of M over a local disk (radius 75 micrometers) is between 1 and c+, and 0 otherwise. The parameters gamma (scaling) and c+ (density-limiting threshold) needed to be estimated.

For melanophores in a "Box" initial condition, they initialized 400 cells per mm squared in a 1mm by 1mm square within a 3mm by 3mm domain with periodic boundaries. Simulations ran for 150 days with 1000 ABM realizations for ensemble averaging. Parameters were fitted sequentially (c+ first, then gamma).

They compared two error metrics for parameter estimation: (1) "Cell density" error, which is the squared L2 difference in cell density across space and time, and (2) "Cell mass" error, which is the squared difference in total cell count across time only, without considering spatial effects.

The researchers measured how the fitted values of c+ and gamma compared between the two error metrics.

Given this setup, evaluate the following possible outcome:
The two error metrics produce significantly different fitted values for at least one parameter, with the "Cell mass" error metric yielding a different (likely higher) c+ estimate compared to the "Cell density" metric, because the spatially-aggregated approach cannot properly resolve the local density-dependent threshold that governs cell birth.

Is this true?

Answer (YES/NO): NO